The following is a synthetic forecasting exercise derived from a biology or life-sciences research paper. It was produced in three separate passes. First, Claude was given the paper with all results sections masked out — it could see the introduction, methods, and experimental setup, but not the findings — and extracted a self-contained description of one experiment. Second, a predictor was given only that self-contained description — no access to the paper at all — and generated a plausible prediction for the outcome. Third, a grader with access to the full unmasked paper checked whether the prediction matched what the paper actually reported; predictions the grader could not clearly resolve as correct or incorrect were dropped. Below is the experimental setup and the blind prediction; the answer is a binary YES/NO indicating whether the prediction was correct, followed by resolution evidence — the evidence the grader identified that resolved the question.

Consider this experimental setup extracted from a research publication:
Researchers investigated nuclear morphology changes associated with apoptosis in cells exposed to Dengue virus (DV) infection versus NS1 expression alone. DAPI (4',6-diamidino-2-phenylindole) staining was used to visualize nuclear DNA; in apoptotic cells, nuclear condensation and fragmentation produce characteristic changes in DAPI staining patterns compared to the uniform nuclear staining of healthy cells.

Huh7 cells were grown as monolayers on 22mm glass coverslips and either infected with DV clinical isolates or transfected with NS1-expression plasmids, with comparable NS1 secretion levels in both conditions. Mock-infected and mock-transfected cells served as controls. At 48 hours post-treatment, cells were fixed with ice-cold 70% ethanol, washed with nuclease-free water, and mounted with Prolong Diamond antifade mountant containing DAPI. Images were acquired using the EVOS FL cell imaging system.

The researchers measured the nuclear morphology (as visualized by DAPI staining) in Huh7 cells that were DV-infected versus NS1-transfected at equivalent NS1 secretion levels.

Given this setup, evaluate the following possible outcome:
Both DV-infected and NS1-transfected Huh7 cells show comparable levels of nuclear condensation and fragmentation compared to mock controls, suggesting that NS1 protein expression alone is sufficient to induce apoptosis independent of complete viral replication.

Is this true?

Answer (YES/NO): NO